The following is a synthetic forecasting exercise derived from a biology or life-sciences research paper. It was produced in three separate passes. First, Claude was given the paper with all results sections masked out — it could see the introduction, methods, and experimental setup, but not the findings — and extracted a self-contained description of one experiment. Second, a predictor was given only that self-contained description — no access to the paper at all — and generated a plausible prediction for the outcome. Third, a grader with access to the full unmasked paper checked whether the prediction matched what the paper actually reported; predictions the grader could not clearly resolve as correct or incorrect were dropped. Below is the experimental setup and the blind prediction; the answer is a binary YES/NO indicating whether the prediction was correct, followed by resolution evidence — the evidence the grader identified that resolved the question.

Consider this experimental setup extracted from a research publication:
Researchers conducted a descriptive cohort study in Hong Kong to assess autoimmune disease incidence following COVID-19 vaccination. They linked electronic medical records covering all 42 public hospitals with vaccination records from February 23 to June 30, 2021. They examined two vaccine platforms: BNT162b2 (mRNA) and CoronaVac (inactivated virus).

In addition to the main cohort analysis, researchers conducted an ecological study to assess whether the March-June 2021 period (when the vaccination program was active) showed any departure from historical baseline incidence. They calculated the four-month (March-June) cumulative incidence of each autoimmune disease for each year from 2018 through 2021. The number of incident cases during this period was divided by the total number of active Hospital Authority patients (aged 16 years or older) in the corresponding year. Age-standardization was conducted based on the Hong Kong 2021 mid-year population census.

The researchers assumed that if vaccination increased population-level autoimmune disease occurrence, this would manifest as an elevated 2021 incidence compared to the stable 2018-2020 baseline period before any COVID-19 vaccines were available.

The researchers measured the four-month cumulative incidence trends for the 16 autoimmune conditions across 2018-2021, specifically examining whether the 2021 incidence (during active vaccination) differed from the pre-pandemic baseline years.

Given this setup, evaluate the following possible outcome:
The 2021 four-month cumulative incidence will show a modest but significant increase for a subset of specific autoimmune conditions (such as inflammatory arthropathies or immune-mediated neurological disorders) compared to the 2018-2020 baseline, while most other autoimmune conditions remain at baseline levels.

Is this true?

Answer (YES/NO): NO